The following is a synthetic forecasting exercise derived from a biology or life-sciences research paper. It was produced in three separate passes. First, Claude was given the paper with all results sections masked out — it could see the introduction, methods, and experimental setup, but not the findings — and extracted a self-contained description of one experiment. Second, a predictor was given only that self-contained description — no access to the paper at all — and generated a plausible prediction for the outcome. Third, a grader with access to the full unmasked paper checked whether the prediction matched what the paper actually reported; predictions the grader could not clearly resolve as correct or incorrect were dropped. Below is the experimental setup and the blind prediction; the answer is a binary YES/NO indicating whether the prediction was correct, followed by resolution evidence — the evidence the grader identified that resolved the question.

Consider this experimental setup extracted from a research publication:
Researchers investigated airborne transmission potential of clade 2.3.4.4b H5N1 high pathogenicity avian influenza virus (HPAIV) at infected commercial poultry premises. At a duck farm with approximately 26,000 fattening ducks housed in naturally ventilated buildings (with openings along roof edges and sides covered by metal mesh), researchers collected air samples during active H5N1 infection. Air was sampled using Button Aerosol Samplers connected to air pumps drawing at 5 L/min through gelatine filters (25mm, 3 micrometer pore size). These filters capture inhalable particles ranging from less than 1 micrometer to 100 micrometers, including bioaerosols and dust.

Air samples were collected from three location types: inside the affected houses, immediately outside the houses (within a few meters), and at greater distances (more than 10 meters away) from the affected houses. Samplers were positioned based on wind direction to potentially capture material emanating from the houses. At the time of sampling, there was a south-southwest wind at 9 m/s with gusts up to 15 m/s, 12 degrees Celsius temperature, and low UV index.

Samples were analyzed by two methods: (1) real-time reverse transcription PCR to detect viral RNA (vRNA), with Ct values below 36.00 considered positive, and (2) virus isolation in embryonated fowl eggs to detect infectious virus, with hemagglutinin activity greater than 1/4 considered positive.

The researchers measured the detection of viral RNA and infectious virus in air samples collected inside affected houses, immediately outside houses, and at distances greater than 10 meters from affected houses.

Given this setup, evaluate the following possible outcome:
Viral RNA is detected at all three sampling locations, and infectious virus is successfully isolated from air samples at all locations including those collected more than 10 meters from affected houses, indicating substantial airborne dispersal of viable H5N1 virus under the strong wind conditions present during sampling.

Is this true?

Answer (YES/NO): NO